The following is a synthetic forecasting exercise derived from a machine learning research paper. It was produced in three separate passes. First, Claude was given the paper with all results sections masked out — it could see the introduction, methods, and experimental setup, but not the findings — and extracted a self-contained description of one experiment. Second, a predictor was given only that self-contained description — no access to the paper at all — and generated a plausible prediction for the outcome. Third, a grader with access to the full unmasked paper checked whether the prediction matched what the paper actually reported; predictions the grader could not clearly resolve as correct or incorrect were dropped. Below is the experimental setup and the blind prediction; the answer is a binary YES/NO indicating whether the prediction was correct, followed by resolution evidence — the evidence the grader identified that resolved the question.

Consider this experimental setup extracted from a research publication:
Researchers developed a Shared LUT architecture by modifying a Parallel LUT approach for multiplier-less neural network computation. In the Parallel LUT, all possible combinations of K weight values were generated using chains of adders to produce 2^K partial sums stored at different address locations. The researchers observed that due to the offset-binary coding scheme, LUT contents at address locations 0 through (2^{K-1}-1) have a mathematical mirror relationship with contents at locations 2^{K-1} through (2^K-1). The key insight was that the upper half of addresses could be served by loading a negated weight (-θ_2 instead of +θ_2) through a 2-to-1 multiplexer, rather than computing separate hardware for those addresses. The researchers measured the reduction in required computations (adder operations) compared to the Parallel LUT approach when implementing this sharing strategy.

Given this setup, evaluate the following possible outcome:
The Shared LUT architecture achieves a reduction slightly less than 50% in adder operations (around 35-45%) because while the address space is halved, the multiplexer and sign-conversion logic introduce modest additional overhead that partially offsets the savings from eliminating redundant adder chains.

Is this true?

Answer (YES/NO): NO